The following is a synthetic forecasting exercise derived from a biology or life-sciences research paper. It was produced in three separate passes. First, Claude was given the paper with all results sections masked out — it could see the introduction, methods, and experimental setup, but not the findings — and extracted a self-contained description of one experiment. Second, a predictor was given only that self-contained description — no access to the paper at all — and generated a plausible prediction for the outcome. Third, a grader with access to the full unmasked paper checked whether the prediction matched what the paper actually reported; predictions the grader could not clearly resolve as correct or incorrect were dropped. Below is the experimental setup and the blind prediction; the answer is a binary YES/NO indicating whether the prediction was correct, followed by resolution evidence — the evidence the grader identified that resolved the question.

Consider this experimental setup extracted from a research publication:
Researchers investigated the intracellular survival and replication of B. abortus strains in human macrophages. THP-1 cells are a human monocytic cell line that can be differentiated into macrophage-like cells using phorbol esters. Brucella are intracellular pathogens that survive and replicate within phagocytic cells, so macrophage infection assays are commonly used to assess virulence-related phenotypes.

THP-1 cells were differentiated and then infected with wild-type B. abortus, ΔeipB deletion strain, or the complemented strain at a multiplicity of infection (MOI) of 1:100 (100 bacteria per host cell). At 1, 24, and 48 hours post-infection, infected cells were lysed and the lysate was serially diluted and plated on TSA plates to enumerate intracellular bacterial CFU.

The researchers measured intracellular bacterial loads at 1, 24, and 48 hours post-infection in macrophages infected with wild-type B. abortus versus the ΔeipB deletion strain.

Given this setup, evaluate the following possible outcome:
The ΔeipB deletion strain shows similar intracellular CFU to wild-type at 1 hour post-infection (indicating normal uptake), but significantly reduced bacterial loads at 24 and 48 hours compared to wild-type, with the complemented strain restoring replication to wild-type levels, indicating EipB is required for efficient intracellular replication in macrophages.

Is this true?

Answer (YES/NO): NO